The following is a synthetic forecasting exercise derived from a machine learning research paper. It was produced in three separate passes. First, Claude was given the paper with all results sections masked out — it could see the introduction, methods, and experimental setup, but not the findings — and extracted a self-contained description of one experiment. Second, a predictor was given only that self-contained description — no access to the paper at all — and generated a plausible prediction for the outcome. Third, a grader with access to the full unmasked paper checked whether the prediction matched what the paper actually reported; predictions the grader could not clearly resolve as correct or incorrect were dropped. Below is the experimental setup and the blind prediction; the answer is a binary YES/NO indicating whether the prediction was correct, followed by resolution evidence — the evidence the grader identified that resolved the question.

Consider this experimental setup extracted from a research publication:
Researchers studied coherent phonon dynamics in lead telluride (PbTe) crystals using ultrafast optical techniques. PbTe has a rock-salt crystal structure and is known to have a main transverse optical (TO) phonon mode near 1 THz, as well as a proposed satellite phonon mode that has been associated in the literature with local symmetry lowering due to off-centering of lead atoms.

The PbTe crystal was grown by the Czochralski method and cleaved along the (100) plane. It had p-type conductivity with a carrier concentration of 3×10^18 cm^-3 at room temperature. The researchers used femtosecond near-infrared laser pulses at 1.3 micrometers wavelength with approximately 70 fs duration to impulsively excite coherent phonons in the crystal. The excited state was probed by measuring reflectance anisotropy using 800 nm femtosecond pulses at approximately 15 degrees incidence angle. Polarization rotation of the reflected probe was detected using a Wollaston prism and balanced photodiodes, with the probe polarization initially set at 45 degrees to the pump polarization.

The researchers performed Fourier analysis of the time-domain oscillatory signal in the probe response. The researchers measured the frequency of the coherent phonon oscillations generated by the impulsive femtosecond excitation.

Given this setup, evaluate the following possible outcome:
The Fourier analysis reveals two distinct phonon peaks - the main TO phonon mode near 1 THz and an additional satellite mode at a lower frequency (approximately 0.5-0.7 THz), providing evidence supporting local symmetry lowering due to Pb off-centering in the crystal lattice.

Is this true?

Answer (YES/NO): NO